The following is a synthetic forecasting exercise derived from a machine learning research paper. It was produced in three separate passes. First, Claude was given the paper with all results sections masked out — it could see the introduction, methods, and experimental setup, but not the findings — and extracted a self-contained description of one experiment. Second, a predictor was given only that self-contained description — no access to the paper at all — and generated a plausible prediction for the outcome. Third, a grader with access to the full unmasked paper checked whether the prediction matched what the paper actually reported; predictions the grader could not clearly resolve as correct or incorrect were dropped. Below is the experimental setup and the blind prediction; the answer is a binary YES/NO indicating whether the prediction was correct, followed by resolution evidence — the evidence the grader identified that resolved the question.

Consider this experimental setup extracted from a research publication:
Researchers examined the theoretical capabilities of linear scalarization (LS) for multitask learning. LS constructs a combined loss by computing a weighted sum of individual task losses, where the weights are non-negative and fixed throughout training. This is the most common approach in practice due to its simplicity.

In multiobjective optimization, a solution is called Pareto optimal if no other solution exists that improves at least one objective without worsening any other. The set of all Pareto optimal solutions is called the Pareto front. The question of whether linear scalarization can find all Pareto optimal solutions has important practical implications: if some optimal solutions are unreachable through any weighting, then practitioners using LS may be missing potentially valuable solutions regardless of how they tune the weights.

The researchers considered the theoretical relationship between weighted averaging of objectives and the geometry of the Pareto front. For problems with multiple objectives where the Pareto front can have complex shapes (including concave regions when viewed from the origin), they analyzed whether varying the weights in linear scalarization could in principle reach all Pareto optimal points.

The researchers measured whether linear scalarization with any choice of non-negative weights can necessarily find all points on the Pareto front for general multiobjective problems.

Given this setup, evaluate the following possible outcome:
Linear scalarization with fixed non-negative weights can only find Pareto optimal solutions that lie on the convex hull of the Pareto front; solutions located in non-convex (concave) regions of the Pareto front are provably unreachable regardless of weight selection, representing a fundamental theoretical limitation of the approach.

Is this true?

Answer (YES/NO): YES